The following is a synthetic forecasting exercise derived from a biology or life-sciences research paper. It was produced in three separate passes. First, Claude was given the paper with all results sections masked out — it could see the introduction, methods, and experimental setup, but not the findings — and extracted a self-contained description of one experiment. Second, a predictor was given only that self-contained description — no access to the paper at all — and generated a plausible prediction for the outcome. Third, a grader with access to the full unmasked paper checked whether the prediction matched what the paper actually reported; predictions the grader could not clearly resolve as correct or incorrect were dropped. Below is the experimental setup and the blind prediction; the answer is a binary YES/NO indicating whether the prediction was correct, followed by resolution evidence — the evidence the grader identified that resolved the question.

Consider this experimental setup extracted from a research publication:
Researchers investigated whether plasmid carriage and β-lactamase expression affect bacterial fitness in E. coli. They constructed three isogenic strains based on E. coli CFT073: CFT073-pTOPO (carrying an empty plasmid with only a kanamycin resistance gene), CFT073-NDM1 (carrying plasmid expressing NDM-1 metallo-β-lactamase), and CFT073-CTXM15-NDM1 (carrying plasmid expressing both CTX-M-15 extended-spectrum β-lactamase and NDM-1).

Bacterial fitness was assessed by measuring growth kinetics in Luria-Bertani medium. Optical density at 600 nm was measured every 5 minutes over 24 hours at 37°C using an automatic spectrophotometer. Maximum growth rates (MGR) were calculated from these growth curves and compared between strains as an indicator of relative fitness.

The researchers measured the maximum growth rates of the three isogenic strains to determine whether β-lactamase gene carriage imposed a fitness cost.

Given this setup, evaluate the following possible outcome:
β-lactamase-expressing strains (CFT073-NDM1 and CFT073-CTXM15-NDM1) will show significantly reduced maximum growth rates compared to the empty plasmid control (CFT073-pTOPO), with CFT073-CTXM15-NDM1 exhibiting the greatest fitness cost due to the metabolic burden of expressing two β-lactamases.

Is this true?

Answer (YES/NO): YES